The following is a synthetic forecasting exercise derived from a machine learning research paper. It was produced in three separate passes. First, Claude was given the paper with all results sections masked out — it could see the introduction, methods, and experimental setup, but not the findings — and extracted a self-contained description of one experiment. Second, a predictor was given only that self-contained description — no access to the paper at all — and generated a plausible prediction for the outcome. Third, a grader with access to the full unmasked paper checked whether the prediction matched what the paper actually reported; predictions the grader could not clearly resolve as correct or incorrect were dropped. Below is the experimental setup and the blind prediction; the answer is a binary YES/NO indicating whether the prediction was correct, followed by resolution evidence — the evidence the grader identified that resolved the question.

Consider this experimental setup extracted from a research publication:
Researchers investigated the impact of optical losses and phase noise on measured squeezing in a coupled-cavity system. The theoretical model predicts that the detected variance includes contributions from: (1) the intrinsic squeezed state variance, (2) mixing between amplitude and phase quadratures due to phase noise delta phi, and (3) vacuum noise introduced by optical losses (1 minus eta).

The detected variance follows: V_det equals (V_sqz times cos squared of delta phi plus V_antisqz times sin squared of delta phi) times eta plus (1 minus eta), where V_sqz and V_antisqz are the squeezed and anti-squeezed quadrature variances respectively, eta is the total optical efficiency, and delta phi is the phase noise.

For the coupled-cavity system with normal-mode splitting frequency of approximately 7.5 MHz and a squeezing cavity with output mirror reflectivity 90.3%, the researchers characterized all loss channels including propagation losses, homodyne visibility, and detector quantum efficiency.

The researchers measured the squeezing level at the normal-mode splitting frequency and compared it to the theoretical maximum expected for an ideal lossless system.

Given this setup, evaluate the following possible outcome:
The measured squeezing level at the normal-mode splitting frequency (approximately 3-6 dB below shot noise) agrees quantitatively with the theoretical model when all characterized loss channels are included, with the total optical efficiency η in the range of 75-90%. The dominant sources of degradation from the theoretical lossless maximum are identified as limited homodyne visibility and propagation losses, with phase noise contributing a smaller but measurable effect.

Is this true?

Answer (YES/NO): NO